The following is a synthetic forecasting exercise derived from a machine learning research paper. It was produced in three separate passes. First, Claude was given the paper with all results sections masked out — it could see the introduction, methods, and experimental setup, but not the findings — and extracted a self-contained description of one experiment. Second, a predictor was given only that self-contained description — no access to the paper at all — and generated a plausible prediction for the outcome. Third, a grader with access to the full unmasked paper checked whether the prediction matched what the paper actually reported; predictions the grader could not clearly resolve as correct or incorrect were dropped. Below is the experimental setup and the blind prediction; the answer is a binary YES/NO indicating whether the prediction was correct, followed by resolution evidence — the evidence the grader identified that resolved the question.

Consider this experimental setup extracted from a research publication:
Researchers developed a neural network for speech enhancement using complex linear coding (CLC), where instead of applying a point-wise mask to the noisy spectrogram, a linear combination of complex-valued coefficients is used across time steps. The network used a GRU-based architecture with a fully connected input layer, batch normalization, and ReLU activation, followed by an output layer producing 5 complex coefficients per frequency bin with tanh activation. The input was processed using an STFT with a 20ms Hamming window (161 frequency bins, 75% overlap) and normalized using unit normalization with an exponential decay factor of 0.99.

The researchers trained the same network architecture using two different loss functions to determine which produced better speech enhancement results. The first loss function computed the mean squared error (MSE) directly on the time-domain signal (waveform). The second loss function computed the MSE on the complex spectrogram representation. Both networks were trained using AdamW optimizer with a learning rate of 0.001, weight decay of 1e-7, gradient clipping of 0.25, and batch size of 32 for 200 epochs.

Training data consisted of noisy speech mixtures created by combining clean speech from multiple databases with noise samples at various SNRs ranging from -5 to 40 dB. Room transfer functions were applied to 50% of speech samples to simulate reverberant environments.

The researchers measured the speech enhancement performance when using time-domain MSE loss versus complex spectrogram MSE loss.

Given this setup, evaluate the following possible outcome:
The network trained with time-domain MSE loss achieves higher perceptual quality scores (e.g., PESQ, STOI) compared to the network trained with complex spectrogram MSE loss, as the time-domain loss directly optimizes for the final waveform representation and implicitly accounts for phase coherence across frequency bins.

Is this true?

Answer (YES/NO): YES